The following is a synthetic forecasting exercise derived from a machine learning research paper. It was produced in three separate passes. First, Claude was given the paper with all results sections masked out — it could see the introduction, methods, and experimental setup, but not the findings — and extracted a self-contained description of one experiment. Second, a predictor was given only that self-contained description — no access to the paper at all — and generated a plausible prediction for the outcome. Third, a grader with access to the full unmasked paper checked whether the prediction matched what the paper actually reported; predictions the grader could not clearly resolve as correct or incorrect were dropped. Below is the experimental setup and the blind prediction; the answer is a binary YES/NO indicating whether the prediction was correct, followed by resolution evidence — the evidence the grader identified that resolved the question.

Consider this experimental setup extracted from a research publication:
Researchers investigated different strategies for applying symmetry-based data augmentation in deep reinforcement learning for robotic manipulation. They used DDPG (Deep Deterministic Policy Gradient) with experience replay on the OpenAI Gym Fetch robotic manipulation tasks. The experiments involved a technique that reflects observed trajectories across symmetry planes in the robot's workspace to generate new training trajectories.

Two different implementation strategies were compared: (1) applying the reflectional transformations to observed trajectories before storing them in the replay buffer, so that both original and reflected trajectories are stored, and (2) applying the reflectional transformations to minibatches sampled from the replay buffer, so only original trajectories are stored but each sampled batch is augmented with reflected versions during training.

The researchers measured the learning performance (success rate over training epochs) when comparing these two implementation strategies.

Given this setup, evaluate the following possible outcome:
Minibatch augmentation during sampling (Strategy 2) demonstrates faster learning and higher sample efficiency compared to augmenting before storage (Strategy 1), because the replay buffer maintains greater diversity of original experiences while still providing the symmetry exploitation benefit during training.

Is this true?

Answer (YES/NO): NO